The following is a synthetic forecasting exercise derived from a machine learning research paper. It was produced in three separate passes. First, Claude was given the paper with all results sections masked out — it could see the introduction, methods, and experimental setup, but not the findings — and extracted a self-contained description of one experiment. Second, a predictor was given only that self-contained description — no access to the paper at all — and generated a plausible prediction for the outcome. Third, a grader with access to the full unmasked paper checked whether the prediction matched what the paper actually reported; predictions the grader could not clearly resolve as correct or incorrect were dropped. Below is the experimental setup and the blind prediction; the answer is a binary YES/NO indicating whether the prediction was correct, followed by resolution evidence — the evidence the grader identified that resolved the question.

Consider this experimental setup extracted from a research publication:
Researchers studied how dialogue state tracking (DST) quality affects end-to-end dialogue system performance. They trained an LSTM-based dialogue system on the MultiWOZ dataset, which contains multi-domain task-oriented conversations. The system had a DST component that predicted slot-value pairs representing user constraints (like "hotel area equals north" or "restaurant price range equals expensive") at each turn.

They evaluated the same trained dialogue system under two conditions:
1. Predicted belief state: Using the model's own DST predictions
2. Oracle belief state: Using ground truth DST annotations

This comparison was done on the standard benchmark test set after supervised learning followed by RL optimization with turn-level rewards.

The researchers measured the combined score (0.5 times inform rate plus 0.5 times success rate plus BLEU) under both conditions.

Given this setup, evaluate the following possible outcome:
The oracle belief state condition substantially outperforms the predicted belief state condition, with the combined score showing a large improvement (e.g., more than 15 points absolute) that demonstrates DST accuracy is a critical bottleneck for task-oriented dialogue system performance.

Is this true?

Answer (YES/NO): NO